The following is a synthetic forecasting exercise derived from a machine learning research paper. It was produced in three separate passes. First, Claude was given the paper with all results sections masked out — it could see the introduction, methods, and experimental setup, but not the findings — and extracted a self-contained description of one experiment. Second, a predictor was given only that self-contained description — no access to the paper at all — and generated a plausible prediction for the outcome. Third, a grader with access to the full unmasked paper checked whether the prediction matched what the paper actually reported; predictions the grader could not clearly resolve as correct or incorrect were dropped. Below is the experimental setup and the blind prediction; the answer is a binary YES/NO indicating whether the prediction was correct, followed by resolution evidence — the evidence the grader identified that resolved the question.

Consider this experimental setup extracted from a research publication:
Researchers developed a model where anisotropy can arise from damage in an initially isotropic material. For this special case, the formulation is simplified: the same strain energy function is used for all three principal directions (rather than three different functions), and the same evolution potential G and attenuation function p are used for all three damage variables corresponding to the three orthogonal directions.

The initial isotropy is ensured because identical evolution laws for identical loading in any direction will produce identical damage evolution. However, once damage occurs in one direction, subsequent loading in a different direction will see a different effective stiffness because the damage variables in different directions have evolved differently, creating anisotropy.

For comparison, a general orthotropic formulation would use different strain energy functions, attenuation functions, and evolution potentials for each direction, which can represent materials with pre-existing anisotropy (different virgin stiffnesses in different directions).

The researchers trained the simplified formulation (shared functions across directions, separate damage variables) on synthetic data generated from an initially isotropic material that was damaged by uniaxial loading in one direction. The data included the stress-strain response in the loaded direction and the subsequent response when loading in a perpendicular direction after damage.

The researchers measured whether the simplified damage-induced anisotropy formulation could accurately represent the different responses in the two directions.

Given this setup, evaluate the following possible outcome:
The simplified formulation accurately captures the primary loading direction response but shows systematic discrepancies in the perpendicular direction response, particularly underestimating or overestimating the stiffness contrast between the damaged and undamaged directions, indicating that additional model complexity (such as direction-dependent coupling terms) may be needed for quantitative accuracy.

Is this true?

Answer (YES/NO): NO